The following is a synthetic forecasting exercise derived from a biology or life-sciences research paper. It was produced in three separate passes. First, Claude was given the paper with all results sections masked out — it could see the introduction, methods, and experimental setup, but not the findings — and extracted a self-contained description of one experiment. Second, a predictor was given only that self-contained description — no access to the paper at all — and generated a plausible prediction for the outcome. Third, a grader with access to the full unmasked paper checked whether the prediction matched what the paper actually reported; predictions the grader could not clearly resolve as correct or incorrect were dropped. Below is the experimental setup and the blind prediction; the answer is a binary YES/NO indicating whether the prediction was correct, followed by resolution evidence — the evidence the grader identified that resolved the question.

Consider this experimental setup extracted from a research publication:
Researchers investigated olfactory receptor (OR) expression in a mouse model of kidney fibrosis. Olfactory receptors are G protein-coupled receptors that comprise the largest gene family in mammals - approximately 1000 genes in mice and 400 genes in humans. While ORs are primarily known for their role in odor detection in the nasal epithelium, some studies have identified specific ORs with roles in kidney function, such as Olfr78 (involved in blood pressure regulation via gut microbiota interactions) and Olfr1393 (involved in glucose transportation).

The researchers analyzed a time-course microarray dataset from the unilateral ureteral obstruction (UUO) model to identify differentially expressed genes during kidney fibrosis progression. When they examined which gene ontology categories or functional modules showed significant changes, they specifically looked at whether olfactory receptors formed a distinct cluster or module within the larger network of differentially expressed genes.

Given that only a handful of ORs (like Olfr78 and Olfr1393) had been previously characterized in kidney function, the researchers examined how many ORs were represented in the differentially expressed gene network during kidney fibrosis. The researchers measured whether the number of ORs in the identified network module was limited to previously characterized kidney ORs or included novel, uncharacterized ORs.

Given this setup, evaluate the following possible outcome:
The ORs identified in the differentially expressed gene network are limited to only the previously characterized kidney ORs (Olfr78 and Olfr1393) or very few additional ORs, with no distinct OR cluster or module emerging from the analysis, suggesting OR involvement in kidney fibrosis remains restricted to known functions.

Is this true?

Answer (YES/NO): NO